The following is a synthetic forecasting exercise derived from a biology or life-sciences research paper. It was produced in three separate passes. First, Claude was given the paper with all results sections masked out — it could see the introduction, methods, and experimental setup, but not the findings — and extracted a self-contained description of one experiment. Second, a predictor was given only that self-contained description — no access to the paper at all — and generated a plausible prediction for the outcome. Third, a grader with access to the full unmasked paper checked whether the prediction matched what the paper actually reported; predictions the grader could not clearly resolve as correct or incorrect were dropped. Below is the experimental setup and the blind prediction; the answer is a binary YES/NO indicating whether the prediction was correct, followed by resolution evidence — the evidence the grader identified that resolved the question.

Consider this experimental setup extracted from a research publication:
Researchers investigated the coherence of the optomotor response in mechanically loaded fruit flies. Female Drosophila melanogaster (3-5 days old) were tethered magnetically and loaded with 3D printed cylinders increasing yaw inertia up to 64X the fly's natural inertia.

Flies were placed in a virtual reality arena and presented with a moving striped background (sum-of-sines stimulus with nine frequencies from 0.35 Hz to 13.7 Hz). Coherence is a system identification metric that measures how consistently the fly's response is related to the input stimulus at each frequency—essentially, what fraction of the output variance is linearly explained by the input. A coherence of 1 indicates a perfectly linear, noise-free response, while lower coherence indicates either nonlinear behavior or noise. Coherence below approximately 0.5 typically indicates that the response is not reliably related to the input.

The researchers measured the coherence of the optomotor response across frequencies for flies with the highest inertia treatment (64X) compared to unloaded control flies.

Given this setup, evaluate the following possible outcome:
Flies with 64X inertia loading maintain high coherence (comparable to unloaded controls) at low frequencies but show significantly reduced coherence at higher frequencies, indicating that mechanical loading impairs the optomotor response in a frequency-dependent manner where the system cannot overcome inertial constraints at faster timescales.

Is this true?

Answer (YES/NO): NO